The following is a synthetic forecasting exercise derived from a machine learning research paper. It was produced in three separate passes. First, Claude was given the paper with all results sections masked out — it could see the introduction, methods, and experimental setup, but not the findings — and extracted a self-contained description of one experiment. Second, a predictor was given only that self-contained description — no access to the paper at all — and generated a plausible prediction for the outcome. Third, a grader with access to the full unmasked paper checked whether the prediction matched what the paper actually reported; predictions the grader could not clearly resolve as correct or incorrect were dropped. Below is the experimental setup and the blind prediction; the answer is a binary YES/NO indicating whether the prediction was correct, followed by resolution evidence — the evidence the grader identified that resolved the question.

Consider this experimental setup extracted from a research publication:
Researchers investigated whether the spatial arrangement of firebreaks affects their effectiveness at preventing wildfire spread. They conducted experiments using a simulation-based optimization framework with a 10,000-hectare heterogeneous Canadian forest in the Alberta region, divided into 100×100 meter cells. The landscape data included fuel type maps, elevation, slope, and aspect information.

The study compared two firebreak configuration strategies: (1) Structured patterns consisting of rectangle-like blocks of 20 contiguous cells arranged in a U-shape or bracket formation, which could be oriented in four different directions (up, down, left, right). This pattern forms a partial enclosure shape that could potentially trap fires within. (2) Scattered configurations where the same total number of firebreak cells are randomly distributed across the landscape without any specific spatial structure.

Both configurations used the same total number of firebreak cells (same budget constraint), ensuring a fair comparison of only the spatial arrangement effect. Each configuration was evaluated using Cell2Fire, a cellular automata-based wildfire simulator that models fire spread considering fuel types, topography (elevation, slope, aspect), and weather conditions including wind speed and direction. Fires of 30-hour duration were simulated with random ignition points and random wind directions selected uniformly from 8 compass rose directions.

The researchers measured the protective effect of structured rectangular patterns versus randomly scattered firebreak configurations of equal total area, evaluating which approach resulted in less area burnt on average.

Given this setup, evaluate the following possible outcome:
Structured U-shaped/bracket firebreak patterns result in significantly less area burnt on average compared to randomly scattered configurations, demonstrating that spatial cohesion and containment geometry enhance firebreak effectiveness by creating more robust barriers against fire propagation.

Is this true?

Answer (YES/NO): YES